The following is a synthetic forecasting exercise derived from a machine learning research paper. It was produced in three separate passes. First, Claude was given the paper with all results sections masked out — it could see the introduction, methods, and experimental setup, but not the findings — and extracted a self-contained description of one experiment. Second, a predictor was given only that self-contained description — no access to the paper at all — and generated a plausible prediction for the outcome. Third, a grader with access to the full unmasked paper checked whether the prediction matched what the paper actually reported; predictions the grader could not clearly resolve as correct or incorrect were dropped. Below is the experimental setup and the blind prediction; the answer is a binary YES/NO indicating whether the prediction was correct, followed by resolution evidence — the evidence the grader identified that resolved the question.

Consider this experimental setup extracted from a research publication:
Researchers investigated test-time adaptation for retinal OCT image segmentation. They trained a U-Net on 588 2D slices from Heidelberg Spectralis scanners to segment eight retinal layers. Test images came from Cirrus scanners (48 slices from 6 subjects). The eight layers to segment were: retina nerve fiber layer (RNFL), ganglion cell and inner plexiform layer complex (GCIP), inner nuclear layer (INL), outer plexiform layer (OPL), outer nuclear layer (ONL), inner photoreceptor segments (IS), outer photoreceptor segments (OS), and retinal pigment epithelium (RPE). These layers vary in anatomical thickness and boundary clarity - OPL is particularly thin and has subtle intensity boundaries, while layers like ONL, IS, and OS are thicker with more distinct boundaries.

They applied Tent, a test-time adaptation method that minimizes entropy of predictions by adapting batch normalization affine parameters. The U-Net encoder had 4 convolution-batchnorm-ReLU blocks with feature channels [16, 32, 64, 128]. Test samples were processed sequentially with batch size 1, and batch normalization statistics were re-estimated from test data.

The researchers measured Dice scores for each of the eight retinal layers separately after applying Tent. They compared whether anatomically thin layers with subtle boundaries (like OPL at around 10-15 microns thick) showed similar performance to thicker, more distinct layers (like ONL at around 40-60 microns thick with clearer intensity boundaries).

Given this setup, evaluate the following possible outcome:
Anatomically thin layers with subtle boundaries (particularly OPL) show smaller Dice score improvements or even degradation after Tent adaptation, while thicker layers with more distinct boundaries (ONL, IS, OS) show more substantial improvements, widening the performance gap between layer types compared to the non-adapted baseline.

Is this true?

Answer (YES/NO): NO